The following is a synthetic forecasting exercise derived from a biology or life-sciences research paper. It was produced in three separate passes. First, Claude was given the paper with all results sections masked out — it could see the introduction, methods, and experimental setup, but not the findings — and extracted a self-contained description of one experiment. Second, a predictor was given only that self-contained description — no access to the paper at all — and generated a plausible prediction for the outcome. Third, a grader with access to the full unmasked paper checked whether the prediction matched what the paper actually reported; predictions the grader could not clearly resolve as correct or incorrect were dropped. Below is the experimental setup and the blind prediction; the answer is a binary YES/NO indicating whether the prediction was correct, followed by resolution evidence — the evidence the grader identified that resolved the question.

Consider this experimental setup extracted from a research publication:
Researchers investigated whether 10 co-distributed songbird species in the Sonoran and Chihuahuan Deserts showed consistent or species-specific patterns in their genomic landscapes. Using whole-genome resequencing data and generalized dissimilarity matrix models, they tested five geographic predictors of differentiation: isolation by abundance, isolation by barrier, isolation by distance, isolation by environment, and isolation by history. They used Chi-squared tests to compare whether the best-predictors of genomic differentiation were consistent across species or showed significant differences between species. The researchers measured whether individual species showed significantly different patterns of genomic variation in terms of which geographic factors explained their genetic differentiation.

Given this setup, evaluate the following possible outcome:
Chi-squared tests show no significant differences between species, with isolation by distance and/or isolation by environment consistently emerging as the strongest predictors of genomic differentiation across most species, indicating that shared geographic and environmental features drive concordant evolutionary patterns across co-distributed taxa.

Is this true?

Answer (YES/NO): NO